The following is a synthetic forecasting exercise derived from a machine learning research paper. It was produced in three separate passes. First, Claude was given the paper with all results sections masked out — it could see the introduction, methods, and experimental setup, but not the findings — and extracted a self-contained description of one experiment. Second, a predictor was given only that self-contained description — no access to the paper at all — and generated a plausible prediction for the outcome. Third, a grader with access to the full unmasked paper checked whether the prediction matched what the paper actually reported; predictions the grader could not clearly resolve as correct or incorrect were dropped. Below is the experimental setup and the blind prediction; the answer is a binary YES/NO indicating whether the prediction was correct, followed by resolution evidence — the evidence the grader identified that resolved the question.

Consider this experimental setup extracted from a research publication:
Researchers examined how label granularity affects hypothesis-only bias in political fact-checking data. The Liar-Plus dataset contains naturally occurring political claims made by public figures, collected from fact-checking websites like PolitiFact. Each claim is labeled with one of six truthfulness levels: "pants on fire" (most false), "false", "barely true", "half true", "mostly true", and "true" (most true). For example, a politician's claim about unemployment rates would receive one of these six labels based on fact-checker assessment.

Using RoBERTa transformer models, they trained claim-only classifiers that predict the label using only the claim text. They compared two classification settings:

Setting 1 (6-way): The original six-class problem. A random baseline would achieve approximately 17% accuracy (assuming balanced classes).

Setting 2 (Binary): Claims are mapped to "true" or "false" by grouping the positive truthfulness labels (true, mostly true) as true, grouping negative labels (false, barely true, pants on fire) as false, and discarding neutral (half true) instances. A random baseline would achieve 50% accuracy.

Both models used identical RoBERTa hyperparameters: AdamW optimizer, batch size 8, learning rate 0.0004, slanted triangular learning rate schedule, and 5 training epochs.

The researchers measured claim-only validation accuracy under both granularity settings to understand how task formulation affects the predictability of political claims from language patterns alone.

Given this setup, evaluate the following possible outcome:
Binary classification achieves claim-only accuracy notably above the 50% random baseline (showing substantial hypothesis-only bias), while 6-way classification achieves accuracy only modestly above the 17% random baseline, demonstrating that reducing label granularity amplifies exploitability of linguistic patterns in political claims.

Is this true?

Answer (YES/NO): YES